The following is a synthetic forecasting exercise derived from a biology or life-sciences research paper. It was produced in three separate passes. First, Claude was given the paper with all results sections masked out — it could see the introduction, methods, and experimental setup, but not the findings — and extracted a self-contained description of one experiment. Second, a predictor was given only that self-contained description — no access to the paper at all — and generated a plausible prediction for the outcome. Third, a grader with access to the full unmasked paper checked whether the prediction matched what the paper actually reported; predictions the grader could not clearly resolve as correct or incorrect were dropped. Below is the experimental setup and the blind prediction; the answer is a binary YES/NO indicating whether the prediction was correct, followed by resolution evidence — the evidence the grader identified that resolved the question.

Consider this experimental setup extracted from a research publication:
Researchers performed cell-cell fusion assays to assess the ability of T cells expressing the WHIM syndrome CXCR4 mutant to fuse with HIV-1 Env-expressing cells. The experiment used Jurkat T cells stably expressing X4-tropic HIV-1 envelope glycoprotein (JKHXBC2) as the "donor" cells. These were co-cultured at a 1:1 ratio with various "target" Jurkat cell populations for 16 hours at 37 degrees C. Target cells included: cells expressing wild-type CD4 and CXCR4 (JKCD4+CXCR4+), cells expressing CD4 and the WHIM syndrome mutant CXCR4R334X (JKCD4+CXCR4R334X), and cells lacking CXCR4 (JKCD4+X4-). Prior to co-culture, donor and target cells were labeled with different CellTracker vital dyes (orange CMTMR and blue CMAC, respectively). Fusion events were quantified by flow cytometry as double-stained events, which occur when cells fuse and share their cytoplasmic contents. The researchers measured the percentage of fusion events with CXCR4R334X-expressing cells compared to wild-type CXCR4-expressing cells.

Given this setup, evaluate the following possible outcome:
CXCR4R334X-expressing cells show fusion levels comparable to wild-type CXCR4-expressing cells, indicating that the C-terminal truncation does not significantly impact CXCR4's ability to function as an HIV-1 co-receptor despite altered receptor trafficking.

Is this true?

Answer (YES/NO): NO